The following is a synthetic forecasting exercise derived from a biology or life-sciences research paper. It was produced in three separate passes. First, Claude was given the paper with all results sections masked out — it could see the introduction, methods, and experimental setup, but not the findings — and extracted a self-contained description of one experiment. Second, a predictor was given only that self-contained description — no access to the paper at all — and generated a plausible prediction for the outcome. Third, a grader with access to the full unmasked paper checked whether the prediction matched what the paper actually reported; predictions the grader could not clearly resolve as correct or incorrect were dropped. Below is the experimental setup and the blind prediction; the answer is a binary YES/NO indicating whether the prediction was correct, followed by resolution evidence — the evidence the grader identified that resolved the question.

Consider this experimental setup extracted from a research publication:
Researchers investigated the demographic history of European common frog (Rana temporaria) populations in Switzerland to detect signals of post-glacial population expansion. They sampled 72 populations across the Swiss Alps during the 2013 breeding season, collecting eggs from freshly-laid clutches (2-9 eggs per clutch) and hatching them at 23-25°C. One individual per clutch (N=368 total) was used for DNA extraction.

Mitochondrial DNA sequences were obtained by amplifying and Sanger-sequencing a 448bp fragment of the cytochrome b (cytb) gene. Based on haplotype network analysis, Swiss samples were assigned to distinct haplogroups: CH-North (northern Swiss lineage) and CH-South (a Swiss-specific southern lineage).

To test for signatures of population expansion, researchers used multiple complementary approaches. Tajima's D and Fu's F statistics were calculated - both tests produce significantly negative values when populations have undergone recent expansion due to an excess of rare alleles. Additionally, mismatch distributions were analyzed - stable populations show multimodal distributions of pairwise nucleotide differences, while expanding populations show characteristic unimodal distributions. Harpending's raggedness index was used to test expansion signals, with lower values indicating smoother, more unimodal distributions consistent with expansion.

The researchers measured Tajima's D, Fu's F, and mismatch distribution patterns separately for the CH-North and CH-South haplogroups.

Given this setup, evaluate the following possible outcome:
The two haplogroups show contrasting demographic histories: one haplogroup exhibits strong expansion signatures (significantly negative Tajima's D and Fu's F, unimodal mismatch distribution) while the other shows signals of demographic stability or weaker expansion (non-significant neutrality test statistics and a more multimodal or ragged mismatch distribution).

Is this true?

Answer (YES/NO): YES